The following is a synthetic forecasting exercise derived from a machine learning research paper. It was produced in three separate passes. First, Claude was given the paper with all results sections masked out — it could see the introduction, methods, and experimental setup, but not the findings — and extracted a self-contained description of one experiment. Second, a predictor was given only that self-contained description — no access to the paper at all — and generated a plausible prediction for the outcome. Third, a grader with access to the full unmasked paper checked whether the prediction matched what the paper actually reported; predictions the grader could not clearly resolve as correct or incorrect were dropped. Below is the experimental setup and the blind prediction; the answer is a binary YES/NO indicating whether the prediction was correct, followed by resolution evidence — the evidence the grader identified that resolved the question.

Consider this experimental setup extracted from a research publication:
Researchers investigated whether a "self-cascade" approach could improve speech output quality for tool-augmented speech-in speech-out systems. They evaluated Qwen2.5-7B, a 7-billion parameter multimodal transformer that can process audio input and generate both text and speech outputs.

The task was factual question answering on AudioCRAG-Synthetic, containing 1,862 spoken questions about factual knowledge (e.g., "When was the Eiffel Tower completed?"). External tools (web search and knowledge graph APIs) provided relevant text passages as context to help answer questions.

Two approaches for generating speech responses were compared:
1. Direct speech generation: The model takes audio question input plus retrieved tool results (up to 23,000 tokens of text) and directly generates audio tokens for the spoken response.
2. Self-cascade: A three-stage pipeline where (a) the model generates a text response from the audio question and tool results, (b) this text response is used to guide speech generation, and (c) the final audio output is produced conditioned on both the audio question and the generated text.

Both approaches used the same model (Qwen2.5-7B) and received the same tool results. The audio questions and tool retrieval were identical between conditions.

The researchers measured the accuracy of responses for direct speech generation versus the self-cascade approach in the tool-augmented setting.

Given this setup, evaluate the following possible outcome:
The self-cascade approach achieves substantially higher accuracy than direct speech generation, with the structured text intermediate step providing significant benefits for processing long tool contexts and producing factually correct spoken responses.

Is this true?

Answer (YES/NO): NO